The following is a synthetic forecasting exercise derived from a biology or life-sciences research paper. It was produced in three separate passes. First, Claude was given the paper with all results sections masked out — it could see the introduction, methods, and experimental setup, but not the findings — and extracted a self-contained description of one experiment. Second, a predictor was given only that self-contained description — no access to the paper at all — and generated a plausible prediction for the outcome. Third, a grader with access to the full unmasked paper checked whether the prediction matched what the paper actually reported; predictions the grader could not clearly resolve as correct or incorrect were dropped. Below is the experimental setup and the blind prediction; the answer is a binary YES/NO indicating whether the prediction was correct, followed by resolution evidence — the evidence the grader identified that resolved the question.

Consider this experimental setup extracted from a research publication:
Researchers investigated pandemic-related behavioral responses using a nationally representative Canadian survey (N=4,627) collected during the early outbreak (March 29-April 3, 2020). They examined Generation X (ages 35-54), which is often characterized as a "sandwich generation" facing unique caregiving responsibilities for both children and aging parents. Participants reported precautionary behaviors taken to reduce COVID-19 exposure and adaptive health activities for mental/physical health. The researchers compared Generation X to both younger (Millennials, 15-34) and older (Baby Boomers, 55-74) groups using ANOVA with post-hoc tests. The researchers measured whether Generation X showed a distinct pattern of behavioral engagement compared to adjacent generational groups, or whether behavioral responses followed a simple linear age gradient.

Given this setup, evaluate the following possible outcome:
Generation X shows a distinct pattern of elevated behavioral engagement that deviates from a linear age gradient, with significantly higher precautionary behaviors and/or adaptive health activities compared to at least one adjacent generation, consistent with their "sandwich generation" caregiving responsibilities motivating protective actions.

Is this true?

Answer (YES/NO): YES